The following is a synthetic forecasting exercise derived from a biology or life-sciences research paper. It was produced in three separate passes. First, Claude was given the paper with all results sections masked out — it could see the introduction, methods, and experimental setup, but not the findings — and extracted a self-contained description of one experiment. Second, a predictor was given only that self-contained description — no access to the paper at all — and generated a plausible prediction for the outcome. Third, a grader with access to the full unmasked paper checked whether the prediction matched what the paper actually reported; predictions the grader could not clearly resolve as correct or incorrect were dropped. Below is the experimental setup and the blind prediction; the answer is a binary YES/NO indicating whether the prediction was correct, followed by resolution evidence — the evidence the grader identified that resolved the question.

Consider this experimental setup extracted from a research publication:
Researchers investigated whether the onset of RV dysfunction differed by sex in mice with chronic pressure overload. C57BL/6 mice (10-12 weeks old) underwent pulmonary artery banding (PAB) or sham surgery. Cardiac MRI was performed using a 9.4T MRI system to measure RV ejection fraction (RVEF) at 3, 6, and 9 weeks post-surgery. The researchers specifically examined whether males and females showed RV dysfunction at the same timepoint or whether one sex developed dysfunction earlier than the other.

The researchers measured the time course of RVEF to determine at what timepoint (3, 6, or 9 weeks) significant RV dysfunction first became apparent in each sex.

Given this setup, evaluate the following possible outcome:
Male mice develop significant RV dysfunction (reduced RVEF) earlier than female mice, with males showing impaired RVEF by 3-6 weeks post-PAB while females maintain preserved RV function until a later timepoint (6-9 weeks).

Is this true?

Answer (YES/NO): YES